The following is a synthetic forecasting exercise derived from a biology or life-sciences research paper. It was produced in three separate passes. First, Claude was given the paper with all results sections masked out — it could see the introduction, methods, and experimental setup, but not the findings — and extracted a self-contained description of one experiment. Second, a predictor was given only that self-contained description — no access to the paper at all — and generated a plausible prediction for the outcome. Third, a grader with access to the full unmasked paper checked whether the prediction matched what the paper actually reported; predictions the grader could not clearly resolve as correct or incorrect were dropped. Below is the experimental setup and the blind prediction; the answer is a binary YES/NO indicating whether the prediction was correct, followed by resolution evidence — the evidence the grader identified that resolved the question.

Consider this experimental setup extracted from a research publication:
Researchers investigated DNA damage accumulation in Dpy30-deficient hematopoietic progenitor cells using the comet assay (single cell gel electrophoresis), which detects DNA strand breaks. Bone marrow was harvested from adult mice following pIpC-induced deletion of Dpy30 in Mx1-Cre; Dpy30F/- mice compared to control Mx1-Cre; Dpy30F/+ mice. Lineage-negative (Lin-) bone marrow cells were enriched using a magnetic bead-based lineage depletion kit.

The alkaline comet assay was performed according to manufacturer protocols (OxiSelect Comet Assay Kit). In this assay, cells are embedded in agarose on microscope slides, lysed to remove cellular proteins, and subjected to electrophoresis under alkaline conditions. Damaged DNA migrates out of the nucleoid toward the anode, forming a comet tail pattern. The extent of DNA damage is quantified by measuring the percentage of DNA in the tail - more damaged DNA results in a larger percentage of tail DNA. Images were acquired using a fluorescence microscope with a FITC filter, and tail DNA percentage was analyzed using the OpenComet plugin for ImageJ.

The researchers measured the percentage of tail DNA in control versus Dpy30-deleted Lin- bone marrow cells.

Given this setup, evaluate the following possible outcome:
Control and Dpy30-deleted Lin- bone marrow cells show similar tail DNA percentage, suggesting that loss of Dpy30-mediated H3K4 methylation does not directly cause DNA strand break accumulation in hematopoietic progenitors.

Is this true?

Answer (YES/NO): NO